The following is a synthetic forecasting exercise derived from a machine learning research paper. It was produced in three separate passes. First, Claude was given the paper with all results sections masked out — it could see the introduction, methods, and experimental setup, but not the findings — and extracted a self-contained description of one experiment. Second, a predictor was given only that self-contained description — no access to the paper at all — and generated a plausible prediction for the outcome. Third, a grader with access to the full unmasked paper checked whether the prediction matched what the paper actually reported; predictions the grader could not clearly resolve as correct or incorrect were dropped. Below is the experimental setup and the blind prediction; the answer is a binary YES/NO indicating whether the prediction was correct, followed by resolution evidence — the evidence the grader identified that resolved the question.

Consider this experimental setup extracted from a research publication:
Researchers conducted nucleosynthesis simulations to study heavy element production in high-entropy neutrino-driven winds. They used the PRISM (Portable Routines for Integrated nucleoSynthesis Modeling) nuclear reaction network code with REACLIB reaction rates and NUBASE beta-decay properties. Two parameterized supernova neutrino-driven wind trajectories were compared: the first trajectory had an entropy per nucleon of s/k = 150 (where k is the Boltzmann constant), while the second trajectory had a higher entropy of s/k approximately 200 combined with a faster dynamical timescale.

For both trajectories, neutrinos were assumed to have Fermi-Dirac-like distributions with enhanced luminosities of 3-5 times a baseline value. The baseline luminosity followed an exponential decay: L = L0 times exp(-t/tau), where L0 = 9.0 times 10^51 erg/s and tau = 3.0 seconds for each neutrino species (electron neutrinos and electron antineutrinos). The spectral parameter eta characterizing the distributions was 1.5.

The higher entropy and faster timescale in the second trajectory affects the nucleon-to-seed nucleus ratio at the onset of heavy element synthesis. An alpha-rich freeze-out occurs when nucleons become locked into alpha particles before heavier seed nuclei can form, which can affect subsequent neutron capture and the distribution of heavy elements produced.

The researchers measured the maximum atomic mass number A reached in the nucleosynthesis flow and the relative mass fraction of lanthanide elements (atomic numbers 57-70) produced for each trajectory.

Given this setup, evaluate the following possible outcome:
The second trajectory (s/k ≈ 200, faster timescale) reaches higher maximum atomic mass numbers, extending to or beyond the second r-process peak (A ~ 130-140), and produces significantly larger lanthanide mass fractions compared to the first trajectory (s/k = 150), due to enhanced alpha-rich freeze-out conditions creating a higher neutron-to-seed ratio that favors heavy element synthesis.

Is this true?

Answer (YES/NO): NO